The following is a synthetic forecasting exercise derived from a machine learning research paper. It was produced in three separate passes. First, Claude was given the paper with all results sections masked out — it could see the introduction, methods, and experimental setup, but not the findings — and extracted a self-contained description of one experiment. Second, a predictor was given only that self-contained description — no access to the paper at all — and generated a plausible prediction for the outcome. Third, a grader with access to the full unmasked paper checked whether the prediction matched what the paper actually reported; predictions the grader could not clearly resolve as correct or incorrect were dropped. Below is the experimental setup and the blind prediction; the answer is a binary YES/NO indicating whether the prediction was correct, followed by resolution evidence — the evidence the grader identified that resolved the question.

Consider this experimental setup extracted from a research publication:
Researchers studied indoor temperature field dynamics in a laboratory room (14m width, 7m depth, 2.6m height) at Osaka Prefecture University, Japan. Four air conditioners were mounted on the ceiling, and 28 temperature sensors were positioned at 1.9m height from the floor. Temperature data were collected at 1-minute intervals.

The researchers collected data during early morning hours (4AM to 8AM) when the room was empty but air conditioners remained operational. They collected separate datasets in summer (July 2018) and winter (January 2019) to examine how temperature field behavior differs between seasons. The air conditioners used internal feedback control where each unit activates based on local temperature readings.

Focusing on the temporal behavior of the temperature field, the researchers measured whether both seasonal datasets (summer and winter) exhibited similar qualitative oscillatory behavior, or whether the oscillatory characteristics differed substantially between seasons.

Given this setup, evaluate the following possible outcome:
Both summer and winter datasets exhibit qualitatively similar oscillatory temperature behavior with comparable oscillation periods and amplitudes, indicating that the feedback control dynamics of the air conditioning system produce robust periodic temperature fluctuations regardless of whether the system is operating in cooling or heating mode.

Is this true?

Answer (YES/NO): NO